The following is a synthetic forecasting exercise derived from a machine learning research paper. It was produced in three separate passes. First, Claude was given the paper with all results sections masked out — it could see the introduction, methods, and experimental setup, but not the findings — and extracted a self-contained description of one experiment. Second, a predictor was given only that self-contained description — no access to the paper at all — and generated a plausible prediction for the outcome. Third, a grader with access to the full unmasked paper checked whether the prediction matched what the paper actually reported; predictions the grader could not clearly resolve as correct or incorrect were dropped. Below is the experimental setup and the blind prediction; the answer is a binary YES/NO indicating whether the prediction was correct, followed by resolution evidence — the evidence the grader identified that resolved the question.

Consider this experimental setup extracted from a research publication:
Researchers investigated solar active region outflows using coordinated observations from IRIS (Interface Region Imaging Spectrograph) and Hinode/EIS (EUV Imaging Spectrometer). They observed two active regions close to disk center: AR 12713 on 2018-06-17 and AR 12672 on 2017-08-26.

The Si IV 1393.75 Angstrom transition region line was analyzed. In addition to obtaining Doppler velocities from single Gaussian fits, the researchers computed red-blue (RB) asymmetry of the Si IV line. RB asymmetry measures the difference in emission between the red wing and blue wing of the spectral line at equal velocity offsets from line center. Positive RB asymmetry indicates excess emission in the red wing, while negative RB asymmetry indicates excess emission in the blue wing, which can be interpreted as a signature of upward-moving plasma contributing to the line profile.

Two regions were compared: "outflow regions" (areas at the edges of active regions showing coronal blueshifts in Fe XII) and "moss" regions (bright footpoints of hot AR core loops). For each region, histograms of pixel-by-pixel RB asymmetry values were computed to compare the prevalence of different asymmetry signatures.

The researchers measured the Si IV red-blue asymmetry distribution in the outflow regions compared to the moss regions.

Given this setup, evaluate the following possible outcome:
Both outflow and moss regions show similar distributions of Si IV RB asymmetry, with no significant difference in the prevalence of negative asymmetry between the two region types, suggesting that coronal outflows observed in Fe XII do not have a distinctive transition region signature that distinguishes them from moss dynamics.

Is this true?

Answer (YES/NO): NO